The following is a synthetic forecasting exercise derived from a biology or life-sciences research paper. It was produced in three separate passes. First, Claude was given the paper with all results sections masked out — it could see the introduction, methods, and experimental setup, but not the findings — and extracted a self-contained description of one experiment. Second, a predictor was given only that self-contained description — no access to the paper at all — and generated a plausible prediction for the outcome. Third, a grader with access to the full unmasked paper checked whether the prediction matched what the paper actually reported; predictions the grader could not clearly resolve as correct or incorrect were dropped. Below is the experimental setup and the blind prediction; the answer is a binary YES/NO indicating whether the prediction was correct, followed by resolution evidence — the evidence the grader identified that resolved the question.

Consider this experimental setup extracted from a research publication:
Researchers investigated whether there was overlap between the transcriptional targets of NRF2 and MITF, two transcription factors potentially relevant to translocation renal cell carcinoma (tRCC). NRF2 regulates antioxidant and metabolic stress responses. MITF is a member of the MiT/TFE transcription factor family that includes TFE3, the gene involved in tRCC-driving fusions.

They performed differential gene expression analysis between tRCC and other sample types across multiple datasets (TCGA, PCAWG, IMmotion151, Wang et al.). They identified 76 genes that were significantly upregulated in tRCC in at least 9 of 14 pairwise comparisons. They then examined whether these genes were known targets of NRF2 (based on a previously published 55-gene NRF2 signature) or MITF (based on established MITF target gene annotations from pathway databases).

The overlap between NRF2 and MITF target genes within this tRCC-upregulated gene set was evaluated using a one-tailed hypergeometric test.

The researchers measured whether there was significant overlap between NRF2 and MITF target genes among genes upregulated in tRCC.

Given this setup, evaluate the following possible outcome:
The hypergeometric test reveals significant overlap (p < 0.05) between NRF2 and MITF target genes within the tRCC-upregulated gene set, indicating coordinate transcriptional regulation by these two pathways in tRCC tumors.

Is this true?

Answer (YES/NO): YES